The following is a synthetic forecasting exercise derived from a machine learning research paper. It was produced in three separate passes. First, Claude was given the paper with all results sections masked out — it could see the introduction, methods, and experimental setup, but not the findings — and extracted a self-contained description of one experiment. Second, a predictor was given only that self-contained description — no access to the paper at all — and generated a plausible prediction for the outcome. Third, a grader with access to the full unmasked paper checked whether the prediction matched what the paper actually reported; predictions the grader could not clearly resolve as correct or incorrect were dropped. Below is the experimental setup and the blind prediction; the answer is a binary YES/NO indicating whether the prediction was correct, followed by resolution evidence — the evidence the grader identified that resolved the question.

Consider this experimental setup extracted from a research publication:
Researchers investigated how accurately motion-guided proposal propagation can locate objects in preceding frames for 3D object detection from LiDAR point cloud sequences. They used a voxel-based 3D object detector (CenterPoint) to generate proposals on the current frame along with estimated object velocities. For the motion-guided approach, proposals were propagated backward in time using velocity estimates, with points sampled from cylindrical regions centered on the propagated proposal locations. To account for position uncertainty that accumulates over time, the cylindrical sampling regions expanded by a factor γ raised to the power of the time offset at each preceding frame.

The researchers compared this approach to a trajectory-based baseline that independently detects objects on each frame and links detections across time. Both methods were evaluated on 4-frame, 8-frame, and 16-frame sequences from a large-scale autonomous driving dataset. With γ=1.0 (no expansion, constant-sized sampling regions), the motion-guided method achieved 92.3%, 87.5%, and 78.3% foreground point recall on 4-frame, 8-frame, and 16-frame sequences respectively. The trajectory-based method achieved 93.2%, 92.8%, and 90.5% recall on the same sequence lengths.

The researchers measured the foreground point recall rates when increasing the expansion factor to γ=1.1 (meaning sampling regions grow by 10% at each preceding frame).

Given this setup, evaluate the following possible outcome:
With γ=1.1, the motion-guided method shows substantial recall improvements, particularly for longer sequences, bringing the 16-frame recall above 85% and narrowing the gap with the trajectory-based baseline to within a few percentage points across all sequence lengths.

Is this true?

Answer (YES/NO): YES